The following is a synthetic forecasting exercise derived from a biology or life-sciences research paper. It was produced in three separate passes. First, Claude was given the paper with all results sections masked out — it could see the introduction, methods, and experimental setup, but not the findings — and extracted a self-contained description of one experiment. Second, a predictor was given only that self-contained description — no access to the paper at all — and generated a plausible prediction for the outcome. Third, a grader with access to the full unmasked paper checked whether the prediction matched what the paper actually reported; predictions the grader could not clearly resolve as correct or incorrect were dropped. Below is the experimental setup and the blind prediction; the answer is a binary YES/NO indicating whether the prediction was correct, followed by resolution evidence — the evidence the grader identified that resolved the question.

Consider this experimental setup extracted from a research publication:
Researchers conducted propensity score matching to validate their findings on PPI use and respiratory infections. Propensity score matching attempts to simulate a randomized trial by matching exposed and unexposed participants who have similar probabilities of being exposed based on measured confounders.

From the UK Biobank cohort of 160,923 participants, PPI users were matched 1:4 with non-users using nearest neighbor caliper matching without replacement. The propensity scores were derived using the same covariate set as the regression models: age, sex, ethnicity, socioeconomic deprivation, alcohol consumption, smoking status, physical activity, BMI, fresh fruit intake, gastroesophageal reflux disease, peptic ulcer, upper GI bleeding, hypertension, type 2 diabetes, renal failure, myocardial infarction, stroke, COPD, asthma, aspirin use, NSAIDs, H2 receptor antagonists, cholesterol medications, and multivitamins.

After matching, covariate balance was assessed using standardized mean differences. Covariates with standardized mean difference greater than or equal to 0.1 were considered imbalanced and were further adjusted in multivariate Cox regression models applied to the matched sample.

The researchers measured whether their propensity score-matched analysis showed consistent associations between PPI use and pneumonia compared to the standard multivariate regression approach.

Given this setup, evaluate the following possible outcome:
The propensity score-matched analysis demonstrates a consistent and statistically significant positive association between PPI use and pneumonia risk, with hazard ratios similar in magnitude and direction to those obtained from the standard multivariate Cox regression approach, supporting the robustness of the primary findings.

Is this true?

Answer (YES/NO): YES